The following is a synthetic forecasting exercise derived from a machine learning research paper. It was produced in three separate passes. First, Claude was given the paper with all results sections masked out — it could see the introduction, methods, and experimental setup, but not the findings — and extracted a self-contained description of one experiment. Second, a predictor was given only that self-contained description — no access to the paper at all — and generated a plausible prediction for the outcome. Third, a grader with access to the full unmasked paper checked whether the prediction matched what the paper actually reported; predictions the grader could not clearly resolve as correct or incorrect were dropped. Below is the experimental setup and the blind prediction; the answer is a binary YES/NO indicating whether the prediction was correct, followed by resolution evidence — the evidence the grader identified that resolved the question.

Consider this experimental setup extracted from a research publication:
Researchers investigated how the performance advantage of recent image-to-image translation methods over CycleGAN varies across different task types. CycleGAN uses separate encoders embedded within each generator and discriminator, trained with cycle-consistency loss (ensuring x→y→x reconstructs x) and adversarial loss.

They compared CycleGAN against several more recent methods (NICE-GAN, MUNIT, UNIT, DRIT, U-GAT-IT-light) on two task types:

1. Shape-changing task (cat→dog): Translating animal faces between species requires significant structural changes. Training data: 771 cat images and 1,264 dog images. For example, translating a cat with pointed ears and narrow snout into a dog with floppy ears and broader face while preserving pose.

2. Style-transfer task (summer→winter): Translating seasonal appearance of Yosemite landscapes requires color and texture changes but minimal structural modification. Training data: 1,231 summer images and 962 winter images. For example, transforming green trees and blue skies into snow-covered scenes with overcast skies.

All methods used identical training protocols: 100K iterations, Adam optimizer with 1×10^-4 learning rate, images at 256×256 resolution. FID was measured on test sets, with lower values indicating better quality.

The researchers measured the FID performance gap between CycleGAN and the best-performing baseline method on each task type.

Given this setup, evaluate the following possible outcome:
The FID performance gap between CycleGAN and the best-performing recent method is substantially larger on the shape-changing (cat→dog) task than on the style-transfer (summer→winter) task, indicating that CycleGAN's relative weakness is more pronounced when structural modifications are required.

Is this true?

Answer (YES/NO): YES